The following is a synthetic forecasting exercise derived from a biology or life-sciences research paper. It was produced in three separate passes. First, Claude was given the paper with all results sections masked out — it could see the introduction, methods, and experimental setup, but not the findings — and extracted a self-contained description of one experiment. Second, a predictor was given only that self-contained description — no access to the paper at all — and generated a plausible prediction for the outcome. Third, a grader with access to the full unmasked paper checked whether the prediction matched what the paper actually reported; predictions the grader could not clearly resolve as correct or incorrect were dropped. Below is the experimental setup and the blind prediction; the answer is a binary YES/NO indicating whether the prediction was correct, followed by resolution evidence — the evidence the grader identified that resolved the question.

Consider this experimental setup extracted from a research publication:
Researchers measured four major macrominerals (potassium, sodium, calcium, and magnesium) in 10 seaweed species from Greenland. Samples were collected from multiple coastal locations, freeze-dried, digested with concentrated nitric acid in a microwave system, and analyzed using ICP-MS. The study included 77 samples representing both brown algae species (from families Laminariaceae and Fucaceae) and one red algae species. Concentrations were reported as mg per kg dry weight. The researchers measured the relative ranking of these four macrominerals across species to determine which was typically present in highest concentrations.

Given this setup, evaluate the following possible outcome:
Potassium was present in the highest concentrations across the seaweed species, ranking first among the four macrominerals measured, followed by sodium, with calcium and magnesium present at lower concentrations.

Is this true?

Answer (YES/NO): YES